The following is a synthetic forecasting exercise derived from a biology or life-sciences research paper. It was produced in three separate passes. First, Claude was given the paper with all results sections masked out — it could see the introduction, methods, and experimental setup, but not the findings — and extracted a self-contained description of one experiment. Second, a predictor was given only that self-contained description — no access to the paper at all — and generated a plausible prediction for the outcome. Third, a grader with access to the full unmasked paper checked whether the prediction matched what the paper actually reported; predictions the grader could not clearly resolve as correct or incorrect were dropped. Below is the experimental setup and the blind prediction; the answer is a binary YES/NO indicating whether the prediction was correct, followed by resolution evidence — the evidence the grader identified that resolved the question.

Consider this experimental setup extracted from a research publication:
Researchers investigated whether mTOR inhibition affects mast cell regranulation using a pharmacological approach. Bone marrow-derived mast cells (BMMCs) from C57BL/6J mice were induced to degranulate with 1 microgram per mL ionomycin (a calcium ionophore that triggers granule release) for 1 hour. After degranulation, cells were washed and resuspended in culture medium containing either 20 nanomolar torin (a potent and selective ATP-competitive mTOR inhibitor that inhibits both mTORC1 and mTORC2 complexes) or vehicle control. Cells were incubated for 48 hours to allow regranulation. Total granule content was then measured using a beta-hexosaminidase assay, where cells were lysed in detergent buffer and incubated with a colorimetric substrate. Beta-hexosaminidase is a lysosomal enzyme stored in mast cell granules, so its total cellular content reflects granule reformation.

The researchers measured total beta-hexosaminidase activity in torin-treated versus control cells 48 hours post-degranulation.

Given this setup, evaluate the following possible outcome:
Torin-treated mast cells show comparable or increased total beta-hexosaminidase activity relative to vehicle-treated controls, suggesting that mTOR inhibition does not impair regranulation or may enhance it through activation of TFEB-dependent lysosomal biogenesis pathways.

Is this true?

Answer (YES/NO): NO